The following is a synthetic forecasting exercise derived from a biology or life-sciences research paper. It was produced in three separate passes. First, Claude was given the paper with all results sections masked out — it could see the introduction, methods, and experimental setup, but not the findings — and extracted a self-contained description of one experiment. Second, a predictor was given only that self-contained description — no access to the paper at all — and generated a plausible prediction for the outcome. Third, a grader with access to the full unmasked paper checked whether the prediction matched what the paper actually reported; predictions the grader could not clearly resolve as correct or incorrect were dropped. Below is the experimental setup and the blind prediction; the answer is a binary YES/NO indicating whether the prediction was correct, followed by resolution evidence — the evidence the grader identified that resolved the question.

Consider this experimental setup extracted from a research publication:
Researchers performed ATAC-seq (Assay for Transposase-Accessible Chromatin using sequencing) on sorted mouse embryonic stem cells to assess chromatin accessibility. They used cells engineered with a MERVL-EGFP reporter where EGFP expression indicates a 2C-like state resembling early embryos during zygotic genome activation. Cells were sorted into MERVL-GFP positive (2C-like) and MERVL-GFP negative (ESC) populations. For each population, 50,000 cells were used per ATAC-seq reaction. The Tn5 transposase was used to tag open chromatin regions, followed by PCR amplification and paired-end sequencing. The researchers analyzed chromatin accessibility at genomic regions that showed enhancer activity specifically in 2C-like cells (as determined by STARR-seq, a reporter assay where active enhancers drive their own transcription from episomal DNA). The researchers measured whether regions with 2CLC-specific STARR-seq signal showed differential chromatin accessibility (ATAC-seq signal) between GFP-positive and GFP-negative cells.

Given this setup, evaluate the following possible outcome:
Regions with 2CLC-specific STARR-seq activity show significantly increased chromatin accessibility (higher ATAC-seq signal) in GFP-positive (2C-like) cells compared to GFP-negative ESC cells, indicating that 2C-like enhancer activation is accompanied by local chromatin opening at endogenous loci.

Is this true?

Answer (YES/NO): YES